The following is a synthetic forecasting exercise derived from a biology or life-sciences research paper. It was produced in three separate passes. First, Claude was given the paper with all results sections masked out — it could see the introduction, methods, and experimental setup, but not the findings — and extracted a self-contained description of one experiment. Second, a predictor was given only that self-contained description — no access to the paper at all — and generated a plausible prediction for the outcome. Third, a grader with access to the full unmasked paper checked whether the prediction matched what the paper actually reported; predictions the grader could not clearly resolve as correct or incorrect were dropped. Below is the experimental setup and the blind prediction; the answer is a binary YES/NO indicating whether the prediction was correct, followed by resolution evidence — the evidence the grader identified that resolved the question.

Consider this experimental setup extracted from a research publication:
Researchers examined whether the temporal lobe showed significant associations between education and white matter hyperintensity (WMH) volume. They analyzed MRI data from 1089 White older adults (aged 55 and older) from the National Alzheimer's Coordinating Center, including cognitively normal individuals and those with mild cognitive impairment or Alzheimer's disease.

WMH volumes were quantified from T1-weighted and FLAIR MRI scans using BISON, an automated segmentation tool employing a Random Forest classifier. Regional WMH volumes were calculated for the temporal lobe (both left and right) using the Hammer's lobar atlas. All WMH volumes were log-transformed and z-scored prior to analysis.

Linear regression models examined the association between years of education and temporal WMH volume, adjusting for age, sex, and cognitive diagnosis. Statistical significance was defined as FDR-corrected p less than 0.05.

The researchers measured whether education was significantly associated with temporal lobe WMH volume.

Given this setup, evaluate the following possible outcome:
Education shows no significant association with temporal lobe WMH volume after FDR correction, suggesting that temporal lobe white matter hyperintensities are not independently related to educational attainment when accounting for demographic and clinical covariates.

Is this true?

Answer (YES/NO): NO